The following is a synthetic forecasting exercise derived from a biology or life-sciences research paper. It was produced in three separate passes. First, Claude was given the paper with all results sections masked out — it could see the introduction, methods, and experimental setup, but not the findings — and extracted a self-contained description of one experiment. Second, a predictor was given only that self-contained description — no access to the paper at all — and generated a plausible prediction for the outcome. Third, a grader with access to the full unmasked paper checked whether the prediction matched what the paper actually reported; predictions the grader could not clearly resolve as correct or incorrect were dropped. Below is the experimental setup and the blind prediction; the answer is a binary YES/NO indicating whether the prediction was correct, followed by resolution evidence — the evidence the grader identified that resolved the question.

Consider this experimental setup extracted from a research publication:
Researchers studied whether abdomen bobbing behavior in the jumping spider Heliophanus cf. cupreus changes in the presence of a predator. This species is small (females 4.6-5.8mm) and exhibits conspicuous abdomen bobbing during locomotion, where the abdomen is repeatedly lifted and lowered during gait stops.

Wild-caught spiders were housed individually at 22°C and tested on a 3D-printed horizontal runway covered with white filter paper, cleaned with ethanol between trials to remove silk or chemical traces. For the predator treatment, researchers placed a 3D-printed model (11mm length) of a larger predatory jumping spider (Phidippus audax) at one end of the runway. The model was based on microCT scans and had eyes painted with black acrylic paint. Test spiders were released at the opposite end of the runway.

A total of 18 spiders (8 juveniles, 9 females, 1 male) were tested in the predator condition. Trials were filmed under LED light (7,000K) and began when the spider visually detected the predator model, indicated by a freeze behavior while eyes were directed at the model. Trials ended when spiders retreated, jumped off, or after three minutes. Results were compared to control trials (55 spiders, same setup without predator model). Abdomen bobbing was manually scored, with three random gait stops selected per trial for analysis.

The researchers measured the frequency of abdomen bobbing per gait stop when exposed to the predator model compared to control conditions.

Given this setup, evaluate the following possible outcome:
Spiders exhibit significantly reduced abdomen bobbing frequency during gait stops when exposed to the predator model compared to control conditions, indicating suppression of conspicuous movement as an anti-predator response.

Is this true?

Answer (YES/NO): NO